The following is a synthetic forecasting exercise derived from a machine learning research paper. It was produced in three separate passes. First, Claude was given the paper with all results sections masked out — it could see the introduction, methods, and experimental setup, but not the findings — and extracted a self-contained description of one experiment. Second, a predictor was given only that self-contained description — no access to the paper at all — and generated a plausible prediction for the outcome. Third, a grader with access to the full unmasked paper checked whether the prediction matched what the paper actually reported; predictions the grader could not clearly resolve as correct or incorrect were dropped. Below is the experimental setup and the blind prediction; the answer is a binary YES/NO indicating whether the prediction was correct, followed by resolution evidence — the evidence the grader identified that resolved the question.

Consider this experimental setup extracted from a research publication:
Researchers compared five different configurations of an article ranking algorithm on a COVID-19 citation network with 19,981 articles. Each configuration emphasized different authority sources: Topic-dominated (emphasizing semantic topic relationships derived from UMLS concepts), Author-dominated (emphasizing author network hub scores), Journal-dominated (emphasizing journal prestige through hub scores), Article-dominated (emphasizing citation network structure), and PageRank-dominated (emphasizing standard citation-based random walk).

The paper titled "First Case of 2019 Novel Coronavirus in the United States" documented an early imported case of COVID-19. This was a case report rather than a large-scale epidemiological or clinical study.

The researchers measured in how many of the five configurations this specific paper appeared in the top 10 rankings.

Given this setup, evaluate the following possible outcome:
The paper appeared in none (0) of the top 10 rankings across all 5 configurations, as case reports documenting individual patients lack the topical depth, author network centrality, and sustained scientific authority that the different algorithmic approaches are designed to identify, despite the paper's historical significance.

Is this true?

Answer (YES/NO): NO